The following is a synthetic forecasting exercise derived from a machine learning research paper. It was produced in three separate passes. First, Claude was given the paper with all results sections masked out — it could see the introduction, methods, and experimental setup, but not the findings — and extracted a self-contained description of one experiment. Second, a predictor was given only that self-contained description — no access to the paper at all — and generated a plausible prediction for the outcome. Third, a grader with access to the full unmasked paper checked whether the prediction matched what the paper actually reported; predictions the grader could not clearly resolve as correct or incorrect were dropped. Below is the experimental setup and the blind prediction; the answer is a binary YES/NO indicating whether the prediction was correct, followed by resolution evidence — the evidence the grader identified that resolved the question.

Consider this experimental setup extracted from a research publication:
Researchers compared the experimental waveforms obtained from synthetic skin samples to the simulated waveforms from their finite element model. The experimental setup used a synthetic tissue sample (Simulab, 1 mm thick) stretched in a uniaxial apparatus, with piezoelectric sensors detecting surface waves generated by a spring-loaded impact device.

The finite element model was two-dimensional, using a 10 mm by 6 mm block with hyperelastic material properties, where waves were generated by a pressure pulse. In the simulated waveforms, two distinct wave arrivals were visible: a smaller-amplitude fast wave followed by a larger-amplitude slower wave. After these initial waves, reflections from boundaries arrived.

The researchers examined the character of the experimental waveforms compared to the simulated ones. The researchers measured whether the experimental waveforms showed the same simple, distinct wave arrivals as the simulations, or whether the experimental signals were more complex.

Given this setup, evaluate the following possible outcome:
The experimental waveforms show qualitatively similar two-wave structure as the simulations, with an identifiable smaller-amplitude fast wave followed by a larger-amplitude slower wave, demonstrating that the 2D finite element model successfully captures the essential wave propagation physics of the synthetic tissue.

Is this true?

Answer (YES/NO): NO